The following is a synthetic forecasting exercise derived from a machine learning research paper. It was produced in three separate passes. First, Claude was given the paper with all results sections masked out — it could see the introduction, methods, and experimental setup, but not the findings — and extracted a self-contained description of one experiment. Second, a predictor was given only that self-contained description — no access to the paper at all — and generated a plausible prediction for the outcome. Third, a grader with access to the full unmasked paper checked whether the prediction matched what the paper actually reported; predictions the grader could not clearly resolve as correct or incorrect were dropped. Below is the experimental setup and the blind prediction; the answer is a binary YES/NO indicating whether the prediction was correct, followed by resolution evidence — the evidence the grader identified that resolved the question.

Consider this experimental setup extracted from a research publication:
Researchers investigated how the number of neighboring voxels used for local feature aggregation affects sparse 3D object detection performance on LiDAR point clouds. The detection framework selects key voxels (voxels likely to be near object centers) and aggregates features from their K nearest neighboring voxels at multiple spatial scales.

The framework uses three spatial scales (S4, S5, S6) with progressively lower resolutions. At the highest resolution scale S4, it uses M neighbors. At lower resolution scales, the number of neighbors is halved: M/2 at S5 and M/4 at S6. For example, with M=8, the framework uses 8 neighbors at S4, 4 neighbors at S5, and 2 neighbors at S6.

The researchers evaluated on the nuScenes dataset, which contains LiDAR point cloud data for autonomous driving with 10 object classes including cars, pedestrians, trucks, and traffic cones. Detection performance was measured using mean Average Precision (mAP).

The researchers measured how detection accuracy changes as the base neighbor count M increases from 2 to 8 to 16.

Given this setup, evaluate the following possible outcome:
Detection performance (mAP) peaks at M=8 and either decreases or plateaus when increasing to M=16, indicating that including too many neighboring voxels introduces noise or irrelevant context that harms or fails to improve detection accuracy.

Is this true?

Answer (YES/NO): YES